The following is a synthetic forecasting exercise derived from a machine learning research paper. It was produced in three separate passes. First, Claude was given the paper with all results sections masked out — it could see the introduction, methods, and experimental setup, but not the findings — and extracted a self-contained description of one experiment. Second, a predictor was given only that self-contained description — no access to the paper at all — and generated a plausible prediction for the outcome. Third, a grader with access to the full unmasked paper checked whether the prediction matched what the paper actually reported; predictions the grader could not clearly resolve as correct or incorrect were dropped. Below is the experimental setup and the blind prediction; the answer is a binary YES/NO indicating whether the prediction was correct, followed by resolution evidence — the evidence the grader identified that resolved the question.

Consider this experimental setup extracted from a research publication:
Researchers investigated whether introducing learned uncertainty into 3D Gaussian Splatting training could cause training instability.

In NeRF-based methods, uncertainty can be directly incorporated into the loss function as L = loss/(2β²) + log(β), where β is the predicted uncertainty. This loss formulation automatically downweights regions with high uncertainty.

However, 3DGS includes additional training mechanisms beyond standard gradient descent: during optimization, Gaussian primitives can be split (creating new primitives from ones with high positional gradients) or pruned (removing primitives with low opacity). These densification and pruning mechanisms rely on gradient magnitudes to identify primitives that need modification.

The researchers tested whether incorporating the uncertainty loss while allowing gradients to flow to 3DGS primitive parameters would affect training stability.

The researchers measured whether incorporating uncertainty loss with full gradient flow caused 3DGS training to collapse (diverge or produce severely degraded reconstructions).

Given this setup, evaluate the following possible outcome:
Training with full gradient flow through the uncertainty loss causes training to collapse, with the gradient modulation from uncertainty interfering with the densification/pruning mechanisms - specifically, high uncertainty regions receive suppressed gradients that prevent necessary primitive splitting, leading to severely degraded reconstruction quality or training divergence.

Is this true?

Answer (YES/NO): YES